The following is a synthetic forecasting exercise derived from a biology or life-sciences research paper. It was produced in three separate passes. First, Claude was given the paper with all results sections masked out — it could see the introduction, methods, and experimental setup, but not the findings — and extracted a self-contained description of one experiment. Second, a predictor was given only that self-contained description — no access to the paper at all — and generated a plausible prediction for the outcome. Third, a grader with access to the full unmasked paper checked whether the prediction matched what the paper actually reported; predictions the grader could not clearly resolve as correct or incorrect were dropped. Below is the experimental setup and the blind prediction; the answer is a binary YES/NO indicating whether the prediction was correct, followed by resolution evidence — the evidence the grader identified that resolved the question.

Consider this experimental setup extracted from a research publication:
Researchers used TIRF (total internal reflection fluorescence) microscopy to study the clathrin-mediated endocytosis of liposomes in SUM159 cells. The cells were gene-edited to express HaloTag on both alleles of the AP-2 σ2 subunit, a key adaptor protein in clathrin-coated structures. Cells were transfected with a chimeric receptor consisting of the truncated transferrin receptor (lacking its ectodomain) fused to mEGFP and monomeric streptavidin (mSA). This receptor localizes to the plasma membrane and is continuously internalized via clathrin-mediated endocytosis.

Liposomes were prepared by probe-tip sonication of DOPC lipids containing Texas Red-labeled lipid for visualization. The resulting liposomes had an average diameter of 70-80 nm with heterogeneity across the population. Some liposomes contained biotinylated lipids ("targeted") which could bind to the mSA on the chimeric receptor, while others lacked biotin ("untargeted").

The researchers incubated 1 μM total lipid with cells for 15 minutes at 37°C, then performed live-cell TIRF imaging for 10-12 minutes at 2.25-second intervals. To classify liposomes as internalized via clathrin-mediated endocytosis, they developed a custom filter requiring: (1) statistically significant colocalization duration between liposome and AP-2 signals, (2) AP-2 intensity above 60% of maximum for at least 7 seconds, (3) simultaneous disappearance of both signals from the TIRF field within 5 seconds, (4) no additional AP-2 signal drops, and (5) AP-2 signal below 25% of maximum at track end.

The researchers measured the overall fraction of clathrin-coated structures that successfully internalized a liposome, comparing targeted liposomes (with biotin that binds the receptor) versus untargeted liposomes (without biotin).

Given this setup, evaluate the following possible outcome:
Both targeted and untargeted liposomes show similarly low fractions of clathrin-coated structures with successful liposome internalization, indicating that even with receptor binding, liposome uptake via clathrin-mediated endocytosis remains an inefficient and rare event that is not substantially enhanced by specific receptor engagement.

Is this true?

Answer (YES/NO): YES